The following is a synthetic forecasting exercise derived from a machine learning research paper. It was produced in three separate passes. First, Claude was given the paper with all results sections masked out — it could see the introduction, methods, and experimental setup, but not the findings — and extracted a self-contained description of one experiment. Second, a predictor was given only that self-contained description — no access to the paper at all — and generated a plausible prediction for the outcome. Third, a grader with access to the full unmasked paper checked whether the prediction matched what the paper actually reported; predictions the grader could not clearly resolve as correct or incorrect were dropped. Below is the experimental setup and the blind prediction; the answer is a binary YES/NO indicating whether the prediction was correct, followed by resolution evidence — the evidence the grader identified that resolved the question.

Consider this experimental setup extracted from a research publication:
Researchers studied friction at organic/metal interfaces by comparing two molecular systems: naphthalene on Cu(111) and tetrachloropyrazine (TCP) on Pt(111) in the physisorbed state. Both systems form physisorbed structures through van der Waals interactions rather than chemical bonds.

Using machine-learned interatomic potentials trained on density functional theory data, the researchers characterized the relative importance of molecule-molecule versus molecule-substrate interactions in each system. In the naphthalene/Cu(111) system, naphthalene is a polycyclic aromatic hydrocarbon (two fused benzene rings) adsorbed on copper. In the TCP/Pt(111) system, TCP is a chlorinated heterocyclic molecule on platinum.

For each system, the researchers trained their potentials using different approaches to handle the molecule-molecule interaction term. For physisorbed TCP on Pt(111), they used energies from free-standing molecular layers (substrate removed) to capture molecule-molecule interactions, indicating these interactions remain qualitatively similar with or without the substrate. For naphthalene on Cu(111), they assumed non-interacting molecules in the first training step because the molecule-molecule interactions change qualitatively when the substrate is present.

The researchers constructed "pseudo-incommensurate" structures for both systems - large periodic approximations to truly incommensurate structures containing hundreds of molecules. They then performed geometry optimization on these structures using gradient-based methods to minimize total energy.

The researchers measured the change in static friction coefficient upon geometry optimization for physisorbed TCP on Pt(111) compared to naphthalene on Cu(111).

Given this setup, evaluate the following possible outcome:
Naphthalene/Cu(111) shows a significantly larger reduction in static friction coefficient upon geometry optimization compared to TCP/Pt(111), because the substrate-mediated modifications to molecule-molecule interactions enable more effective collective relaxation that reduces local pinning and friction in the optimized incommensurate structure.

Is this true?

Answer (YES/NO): NO